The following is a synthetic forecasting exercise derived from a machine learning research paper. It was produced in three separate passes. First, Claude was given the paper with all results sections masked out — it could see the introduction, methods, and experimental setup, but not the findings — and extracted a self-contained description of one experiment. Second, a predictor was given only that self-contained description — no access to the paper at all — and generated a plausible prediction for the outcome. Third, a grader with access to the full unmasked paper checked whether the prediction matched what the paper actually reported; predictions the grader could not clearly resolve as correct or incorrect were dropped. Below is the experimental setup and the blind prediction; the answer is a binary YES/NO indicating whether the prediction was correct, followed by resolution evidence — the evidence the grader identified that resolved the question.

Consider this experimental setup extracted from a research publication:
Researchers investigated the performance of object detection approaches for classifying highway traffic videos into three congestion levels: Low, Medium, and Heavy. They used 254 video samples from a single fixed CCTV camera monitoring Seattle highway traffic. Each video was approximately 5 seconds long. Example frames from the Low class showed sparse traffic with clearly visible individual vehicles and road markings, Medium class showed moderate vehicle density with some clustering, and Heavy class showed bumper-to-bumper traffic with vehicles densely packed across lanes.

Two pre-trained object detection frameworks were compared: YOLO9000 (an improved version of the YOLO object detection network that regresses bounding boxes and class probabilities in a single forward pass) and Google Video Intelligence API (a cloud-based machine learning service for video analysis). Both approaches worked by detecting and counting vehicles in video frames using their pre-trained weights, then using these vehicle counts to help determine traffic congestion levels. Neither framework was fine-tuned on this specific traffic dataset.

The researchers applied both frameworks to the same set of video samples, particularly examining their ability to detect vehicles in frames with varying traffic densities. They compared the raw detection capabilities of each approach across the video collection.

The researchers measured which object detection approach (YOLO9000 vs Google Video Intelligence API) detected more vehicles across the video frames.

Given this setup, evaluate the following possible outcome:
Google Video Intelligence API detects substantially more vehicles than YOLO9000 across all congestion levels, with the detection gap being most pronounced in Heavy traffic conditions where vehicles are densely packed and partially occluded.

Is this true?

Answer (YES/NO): NO